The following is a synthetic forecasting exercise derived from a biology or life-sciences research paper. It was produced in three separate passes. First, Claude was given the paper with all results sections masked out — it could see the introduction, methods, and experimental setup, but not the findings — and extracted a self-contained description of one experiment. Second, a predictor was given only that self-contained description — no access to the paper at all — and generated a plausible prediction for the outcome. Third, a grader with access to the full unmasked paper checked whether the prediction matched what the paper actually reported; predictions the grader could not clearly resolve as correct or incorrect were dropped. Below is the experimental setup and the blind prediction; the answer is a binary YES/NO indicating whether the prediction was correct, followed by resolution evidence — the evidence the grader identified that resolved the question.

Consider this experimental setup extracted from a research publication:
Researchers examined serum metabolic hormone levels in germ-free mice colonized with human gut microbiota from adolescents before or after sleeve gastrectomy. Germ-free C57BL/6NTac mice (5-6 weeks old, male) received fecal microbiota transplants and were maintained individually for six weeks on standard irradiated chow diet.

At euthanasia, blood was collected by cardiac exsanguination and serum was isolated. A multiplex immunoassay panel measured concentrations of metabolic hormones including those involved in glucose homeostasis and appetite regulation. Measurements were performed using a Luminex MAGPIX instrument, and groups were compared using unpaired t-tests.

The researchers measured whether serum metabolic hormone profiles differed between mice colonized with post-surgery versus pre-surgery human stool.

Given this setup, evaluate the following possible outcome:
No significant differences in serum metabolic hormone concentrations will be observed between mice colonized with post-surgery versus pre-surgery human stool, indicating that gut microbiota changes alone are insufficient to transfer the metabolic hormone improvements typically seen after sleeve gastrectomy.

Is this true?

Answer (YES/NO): NO